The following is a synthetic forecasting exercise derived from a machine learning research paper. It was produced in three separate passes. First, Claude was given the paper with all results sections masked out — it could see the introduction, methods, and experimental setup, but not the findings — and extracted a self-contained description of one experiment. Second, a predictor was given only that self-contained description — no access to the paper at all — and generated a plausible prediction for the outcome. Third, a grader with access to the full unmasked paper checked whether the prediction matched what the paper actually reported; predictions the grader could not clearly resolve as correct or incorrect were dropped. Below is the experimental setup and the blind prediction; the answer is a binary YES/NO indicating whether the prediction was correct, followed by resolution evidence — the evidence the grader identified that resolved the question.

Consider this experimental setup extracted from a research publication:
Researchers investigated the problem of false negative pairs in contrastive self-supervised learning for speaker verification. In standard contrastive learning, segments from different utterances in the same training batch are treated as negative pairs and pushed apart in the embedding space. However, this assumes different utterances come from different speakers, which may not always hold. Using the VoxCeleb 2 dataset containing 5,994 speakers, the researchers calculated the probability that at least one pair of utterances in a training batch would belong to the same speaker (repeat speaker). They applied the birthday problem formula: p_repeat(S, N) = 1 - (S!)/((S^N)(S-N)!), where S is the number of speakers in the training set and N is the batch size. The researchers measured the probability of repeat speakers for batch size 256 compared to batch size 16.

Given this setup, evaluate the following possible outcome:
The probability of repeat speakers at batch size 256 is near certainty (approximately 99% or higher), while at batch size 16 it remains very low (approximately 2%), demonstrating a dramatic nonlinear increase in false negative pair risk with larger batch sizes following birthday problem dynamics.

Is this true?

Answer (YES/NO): YES